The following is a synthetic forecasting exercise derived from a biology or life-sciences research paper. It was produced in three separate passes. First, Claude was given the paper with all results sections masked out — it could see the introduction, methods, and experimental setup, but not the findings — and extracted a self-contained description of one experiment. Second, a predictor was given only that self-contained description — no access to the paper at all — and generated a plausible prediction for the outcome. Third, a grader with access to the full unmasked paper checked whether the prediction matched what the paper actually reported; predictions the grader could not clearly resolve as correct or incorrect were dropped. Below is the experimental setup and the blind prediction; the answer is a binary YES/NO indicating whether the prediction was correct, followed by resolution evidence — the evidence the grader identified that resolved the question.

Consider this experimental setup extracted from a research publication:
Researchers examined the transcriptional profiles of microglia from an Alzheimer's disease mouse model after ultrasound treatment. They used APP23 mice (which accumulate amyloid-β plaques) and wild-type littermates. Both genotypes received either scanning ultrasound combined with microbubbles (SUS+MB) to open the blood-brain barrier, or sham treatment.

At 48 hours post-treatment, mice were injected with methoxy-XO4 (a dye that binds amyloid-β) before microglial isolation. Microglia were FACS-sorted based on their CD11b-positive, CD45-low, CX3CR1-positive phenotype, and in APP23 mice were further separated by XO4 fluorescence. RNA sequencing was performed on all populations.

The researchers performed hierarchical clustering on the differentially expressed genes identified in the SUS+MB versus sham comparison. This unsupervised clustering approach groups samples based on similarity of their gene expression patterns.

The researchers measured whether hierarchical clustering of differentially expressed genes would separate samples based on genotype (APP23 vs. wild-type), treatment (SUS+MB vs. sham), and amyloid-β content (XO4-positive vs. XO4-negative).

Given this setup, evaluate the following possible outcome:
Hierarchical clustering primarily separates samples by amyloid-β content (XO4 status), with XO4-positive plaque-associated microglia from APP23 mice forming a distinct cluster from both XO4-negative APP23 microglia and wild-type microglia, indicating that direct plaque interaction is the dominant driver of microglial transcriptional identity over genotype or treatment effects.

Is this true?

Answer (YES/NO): NO